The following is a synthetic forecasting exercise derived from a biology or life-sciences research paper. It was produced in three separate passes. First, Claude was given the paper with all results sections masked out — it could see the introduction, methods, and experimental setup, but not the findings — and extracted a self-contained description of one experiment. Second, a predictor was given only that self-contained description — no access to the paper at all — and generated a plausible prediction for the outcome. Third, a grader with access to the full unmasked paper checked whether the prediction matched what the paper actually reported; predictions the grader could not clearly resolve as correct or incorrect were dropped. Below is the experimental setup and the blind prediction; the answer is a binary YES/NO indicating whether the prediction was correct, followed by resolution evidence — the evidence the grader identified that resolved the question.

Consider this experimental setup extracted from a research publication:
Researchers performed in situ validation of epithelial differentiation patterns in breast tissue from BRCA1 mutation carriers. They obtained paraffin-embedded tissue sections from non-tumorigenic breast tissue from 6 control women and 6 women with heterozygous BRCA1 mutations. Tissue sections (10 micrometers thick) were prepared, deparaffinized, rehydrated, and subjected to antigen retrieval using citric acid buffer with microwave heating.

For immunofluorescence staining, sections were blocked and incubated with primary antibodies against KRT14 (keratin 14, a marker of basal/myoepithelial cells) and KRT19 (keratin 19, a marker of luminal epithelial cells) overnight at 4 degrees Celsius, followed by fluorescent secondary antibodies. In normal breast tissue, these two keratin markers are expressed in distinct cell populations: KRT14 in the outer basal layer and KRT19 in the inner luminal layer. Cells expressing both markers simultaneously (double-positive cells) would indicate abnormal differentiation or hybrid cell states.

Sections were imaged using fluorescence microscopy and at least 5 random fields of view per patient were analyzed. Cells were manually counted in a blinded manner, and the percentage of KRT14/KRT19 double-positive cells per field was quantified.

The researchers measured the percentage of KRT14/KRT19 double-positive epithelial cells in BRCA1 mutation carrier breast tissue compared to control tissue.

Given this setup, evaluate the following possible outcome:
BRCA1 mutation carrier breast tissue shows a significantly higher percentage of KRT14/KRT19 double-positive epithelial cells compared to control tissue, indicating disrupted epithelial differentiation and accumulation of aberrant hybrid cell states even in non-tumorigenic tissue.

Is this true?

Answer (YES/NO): YES